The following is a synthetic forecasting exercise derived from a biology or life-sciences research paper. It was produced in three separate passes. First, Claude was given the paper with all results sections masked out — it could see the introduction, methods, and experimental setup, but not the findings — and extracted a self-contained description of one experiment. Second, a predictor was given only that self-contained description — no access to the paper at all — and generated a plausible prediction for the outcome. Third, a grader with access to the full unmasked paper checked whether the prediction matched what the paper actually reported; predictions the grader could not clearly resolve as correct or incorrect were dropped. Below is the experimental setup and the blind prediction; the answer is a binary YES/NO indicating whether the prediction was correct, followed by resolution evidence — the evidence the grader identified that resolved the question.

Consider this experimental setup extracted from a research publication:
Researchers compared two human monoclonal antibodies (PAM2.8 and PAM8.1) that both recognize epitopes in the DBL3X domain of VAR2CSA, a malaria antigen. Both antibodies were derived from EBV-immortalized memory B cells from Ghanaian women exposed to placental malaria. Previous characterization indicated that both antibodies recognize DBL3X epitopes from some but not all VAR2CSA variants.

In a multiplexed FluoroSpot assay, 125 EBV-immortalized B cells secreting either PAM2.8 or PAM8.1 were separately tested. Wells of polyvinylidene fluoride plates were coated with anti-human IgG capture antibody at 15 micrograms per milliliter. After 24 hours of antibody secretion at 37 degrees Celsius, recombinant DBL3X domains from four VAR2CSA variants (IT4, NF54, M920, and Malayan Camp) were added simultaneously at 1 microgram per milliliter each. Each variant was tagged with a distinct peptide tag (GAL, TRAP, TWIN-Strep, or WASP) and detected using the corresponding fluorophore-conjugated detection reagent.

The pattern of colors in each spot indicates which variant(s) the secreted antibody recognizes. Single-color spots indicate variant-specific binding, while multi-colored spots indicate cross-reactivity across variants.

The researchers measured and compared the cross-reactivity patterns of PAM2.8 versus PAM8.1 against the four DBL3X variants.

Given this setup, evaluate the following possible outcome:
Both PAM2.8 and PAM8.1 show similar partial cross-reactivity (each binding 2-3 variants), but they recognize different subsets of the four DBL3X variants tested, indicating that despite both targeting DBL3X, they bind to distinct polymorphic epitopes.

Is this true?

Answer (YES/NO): NO